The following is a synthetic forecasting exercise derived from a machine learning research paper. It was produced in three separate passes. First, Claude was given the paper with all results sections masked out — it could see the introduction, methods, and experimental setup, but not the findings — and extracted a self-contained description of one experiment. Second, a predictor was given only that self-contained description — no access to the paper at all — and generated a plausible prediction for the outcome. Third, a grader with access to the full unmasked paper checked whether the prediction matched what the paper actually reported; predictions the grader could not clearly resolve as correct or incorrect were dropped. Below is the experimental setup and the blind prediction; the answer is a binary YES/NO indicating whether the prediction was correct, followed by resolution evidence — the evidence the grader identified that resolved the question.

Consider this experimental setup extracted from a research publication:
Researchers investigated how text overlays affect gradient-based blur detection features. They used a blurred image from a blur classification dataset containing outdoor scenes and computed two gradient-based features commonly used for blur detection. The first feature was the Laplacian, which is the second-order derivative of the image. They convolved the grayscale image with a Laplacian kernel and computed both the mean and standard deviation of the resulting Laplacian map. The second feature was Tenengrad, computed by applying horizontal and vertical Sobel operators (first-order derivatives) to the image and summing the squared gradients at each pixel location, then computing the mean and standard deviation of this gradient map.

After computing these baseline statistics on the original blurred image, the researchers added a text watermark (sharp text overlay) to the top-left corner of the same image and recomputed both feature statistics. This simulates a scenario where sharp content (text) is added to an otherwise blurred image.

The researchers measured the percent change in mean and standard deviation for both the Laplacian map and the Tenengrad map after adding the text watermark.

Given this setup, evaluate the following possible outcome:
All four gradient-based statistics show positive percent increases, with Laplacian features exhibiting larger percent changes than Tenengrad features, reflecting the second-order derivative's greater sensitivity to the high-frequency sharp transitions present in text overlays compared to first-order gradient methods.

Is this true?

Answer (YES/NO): YES